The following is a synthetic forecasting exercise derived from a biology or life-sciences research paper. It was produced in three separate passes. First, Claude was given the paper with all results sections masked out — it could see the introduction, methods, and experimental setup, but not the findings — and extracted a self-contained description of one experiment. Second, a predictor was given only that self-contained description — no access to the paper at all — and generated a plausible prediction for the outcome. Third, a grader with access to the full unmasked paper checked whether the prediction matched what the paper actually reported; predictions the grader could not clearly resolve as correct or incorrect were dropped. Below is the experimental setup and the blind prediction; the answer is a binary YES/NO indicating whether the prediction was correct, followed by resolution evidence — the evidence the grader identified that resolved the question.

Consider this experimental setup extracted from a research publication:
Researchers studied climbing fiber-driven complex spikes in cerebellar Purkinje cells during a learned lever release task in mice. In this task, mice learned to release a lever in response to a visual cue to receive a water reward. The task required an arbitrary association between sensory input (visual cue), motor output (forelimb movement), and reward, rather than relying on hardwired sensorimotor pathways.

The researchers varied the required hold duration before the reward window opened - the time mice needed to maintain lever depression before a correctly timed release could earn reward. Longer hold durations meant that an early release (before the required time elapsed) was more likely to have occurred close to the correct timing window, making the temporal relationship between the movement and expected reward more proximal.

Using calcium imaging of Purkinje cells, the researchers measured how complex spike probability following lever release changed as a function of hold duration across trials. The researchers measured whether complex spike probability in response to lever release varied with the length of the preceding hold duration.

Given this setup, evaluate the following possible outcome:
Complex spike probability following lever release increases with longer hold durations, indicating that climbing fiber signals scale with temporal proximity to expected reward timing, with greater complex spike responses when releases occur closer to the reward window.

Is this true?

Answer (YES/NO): YES